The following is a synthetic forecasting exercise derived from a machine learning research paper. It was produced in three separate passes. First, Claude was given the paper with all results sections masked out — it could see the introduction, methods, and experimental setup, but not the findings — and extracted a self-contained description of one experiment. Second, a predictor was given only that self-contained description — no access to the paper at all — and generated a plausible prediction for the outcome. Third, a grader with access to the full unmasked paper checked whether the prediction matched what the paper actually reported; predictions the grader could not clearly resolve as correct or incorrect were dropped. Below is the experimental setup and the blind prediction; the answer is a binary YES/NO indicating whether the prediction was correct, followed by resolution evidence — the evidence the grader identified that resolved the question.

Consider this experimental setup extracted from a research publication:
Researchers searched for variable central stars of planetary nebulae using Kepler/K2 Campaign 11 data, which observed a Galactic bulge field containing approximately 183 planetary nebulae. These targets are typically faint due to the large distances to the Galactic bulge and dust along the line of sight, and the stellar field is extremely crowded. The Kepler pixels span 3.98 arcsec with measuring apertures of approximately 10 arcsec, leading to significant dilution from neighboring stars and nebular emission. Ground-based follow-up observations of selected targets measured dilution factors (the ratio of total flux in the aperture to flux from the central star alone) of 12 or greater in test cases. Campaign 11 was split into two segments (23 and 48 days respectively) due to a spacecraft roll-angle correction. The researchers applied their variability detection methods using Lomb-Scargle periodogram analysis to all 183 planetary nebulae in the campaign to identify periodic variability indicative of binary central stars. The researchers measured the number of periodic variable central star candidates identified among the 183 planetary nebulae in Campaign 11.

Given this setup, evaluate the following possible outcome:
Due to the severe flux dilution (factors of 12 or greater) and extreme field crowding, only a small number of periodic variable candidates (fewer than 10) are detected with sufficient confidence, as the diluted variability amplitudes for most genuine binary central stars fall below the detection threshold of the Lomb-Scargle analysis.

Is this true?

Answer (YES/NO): NO